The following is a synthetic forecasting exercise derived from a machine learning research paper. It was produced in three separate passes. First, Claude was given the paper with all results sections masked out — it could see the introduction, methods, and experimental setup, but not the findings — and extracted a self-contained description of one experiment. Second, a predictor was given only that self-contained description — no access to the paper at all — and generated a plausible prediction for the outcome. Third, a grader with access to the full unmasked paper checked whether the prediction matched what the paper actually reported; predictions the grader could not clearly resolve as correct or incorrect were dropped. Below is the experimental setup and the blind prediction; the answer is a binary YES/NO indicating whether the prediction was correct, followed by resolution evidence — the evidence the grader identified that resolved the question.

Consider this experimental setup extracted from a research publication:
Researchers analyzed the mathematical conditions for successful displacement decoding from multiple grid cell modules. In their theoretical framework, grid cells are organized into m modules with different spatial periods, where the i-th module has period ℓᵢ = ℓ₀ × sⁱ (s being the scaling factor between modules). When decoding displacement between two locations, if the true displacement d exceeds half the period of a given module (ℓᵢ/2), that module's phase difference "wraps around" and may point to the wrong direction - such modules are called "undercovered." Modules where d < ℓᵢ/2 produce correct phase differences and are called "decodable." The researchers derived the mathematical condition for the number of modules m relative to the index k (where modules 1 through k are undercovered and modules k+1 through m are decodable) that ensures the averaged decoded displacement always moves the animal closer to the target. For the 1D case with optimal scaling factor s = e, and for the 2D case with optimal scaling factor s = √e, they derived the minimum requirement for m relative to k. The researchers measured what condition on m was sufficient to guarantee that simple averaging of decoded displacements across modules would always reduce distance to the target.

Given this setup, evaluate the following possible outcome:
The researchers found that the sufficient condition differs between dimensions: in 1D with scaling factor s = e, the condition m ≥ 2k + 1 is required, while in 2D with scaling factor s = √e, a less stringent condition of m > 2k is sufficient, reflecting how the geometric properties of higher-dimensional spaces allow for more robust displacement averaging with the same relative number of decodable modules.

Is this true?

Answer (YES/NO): NO